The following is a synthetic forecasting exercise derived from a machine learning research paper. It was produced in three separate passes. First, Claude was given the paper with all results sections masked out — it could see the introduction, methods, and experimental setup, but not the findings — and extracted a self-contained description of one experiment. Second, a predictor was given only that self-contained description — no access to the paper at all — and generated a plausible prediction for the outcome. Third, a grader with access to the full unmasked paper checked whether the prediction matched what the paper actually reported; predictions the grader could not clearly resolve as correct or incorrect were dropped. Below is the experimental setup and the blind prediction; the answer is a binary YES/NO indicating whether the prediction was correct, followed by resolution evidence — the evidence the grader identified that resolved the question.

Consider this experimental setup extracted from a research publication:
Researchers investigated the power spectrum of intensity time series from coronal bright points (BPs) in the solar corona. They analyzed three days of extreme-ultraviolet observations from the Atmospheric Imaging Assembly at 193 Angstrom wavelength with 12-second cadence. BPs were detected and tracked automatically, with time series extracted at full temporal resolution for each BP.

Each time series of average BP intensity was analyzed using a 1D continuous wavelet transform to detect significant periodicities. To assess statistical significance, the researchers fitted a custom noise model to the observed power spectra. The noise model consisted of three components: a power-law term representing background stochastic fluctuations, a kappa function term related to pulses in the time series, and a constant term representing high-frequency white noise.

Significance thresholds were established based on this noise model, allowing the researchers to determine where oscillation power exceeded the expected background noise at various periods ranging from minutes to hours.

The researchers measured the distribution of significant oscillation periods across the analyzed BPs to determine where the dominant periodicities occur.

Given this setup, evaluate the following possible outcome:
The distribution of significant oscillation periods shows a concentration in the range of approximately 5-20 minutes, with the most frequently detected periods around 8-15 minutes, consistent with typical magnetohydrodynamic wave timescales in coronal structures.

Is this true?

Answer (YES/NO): NO